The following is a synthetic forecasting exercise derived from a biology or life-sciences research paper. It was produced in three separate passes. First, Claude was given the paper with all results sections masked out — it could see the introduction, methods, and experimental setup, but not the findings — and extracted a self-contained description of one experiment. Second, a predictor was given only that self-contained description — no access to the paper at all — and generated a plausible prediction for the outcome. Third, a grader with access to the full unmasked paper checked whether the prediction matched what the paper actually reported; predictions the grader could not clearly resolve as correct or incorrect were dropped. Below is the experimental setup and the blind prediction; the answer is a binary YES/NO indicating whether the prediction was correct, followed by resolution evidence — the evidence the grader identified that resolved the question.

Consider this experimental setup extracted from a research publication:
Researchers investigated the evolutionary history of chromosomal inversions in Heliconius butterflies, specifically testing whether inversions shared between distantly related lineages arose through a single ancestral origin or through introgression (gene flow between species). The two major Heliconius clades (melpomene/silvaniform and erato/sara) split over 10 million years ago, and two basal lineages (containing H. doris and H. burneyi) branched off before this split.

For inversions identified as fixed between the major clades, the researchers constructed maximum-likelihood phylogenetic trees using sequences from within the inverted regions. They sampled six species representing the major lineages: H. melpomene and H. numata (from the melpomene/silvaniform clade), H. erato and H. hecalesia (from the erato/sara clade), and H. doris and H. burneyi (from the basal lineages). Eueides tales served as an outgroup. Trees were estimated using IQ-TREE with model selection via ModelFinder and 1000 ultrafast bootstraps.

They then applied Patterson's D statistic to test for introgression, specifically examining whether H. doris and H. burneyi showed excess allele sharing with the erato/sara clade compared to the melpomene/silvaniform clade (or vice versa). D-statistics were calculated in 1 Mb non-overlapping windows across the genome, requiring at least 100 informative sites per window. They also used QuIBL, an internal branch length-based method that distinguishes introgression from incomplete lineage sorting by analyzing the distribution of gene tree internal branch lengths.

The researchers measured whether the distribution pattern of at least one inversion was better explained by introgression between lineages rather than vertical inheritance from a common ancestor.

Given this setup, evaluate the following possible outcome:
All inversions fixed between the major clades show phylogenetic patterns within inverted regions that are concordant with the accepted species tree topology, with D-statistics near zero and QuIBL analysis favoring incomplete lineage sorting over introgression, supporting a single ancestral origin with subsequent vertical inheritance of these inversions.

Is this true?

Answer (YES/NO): NO